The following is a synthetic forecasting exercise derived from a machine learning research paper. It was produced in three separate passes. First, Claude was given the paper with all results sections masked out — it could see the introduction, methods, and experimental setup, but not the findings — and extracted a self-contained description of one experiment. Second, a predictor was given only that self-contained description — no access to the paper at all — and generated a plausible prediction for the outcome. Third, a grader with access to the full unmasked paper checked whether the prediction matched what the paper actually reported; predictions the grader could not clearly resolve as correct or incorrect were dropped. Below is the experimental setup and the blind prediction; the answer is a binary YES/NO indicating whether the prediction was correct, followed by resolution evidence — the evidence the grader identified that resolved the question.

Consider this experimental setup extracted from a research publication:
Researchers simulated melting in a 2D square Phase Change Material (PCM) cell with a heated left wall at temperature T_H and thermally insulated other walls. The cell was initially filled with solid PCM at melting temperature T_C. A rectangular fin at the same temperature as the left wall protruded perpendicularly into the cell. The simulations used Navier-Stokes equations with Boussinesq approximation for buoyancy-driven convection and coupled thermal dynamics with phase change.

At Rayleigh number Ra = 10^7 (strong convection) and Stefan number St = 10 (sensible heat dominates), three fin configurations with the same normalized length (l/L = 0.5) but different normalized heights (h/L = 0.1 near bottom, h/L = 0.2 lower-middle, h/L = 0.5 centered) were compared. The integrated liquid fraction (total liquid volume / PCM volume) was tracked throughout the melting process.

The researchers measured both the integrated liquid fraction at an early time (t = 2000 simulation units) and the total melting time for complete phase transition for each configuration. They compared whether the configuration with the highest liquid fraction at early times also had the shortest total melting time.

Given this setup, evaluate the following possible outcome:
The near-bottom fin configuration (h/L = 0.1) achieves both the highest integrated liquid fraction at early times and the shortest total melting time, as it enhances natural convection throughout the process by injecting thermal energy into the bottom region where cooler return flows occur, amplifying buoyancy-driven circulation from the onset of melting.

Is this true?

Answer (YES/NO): NO